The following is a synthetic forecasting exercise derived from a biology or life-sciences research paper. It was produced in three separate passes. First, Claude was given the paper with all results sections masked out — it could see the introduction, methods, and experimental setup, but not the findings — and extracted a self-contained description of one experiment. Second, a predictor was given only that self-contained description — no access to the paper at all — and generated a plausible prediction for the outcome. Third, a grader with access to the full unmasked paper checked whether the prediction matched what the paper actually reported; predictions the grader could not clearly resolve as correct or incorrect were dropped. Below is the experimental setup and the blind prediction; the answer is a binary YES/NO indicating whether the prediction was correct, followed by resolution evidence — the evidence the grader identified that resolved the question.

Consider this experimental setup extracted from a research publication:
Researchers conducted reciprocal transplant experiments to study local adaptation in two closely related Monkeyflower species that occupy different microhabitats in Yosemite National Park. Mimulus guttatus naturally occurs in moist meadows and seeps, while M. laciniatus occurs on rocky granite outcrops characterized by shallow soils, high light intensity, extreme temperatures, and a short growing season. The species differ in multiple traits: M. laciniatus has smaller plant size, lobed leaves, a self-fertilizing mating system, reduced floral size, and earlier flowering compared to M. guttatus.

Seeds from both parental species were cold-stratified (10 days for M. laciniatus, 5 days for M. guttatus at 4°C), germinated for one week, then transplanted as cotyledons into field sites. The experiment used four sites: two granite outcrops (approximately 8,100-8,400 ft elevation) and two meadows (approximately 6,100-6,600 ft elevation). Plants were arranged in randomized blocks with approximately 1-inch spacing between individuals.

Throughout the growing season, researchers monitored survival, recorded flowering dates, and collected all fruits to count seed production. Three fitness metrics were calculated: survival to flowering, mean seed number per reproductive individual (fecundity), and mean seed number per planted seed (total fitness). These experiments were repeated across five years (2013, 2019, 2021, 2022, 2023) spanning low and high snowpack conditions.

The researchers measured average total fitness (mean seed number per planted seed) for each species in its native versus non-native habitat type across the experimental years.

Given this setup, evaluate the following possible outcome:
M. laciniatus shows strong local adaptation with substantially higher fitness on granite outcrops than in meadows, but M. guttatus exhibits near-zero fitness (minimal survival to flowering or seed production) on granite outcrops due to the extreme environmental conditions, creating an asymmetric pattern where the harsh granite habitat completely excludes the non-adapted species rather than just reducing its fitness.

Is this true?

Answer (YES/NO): NO